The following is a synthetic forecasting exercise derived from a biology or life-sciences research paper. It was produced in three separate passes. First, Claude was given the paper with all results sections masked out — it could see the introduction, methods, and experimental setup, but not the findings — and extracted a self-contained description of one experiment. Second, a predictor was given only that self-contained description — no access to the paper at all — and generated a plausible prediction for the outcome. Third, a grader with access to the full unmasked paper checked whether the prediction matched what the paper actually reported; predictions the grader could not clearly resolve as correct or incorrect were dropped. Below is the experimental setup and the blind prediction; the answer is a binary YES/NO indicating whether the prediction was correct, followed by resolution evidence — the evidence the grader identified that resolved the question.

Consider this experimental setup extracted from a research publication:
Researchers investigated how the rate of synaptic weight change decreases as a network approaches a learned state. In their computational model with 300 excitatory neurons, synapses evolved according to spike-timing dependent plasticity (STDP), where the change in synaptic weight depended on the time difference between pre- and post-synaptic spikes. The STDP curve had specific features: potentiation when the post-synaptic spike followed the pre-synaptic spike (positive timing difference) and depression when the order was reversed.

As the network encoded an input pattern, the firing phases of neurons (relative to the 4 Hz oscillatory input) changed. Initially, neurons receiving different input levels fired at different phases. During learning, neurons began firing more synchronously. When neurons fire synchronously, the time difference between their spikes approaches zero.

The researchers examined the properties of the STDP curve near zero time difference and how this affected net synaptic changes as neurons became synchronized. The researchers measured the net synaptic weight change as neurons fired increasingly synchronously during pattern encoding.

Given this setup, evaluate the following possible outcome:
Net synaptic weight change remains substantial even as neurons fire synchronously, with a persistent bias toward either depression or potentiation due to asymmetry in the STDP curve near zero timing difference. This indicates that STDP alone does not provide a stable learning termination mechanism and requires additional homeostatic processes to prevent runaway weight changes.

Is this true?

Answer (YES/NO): NO